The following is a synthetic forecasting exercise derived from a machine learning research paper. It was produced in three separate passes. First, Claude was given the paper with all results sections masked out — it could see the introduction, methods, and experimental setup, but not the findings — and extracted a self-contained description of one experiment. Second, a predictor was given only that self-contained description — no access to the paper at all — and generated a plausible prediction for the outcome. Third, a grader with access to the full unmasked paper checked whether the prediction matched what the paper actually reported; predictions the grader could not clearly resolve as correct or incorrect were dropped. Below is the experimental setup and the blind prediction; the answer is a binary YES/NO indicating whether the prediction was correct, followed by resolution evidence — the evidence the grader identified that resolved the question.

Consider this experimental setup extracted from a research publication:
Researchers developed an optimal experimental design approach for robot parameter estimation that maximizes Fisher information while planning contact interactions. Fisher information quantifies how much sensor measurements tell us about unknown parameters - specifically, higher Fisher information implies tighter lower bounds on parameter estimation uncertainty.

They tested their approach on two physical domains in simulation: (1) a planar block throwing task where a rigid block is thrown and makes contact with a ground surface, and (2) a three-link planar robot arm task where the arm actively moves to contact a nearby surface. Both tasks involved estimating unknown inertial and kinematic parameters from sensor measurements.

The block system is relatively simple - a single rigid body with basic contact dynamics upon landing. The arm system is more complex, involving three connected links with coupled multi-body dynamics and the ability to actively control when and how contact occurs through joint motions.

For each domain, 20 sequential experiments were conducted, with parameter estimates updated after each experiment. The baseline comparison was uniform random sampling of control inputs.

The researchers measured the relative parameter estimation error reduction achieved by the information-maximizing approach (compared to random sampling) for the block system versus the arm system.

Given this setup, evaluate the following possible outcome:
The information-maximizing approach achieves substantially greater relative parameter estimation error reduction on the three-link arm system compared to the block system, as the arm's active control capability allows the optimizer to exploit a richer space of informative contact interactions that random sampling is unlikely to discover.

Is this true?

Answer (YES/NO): NO